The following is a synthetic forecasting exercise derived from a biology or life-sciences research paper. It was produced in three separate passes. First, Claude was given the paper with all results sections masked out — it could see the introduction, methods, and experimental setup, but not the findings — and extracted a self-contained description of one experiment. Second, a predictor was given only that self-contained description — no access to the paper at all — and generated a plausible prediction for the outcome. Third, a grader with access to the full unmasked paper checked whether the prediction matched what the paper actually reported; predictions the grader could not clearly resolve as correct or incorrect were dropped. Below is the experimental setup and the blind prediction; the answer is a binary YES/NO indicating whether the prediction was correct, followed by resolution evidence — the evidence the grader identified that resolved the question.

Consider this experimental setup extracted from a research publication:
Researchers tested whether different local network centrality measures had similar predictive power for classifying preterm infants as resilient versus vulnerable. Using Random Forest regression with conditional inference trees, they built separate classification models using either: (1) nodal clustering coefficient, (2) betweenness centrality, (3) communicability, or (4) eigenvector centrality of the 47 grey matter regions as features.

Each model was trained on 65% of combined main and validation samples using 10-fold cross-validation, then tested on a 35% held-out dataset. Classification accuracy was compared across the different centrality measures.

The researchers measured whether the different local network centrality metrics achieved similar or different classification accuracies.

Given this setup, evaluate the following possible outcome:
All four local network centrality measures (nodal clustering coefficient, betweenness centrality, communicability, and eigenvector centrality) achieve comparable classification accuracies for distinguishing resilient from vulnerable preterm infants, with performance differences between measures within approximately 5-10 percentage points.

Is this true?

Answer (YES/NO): YES